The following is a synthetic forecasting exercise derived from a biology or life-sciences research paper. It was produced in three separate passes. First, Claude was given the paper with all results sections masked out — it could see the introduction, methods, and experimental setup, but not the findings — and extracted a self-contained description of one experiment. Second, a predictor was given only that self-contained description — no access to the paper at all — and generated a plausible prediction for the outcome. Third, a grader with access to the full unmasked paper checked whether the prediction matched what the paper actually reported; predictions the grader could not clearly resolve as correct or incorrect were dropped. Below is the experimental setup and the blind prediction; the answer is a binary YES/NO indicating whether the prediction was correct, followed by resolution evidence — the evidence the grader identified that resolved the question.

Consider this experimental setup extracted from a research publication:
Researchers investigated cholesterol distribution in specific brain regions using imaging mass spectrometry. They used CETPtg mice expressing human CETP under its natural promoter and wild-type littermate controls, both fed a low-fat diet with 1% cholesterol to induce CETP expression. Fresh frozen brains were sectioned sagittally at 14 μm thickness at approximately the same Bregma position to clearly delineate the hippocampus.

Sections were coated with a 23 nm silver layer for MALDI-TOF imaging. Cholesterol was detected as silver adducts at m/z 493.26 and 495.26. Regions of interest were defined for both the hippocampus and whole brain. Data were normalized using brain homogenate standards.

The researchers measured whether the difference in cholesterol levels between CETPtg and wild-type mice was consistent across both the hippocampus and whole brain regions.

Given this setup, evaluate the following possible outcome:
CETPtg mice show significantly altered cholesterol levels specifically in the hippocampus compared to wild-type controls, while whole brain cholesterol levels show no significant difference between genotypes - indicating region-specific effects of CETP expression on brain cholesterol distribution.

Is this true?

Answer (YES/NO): NO